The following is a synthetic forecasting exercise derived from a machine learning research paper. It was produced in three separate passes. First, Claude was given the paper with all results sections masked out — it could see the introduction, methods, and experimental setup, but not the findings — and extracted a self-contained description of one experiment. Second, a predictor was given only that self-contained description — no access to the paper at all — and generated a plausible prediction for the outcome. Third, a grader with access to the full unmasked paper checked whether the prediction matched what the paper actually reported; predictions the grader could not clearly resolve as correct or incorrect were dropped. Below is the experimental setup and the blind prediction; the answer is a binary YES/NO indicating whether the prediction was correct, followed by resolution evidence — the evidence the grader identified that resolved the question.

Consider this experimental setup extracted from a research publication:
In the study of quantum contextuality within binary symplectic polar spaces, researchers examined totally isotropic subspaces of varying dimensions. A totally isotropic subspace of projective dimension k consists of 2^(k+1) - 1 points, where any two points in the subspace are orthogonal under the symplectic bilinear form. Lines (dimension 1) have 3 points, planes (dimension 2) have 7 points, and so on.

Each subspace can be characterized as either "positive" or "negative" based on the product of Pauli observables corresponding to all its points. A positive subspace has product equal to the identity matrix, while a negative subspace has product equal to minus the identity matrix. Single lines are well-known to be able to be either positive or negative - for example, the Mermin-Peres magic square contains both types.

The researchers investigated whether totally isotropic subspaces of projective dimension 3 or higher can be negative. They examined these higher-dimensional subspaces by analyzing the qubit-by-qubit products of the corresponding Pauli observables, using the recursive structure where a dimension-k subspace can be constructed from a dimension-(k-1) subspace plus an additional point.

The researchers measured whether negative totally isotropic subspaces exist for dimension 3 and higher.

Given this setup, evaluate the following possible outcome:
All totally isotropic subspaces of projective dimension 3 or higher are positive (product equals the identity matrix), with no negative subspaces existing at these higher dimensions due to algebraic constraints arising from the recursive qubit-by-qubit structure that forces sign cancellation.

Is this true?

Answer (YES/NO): YES